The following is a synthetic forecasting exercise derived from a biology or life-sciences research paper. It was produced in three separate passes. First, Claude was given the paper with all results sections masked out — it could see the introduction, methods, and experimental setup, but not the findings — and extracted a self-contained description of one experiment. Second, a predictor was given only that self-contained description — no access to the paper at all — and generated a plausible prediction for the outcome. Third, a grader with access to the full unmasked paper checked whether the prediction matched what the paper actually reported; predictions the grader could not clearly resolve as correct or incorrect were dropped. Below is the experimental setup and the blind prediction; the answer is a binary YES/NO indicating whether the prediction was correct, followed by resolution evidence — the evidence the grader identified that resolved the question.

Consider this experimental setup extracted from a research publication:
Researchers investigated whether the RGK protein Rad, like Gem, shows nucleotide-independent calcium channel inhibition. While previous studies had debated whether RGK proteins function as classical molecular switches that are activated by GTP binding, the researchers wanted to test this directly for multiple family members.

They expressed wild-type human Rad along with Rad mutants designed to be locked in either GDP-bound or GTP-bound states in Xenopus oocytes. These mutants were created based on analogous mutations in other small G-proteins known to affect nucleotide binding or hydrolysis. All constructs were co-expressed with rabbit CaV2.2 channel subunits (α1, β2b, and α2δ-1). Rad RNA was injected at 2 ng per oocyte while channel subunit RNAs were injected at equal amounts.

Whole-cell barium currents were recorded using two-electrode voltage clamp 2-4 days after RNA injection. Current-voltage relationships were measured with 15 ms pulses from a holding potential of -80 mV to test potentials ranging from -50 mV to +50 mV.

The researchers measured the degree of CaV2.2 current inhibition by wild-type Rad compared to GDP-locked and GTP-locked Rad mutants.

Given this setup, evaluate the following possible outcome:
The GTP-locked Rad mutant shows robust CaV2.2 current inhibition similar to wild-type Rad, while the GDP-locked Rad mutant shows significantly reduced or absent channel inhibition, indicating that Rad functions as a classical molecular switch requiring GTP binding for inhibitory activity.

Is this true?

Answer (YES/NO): NO